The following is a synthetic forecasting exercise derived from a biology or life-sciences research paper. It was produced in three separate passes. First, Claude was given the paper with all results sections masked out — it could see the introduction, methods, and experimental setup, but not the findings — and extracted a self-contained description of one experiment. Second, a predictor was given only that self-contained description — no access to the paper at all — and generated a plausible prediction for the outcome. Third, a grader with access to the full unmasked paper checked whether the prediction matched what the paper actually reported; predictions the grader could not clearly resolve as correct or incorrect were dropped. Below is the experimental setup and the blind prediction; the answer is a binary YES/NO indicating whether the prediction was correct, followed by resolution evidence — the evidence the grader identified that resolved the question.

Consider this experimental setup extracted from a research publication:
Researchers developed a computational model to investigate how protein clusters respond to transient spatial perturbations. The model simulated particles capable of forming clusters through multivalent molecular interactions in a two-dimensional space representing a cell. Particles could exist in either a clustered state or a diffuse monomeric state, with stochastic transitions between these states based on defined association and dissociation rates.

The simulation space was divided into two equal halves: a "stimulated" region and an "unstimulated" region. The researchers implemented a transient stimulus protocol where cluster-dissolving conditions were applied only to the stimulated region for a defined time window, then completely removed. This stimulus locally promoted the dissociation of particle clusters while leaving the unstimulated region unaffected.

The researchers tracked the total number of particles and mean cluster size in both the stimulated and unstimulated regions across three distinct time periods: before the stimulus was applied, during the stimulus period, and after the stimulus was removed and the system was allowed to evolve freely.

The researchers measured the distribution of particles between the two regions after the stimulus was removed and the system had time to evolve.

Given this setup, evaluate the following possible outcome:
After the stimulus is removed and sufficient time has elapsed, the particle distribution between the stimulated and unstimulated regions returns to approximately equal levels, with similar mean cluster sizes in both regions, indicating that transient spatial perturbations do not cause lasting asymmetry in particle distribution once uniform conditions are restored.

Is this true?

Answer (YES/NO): NO